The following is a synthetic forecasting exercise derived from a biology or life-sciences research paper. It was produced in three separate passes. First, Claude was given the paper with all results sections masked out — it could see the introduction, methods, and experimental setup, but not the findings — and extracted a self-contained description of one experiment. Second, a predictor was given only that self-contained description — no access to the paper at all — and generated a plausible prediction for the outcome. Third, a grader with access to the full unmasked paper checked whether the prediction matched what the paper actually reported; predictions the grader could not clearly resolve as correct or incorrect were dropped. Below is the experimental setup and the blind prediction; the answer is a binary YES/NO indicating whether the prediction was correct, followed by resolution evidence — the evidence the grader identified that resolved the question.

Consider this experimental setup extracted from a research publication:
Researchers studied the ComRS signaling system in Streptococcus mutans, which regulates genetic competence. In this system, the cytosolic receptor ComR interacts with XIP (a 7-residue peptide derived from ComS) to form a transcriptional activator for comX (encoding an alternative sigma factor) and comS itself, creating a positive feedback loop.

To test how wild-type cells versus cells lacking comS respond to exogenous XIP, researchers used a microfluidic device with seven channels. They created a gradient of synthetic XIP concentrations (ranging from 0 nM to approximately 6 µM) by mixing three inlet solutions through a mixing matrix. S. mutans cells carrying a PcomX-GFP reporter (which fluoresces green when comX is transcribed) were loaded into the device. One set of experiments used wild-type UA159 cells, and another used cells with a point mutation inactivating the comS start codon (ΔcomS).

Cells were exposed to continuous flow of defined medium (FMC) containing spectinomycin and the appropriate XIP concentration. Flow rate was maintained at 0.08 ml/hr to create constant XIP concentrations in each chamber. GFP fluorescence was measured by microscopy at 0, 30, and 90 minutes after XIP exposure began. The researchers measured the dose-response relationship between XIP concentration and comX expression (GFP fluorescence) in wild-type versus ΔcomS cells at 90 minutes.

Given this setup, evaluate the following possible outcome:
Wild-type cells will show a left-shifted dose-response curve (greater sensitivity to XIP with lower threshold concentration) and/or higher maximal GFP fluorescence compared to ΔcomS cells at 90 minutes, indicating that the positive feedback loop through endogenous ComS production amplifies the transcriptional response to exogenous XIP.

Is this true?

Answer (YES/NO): YES